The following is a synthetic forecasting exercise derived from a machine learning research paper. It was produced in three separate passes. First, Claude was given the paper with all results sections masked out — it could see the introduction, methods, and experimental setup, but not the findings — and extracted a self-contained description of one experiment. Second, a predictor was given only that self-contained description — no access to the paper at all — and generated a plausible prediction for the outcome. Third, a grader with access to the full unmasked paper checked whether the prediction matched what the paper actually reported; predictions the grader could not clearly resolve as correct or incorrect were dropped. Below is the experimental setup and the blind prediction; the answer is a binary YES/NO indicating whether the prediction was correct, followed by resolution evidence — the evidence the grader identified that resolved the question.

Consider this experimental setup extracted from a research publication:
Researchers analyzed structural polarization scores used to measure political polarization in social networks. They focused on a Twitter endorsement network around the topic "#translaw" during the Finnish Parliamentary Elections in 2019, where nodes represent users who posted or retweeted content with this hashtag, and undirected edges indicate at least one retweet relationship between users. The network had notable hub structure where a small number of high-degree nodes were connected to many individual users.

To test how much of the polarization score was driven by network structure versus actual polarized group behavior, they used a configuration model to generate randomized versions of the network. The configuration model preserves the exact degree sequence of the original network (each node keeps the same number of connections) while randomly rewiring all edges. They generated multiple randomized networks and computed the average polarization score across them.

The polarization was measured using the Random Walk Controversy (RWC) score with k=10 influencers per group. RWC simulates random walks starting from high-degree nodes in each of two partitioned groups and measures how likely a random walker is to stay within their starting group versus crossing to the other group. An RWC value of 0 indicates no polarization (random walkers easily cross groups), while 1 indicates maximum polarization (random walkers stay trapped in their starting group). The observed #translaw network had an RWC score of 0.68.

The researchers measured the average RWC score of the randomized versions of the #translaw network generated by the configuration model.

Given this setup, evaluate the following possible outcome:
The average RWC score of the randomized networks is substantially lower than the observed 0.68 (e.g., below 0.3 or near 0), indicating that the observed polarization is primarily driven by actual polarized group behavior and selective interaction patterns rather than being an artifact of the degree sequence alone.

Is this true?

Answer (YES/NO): NO